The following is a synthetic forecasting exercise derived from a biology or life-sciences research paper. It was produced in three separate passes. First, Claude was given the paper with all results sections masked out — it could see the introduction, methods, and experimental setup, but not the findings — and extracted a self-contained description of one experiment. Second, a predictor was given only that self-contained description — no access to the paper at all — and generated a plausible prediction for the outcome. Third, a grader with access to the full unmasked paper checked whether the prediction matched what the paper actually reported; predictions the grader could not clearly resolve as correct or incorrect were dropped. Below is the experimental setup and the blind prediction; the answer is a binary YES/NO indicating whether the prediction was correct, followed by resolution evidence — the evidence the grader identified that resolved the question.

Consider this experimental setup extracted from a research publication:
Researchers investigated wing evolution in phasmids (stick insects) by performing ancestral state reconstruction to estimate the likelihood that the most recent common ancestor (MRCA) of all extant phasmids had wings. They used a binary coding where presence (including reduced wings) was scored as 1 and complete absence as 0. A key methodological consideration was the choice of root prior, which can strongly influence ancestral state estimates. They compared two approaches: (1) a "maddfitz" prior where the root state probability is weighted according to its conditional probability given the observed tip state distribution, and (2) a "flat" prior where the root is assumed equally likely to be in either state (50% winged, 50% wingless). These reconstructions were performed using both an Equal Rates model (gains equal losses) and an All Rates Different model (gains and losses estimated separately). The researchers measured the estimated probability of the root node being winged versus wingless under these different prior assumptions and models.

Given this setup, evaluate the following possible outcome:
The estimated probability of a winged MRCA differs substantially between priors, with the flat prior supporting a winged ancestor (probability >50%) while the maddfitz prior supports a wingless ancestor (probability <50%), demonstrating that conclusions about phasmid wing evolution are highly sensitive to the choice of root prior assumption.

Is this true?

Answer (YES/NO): NO